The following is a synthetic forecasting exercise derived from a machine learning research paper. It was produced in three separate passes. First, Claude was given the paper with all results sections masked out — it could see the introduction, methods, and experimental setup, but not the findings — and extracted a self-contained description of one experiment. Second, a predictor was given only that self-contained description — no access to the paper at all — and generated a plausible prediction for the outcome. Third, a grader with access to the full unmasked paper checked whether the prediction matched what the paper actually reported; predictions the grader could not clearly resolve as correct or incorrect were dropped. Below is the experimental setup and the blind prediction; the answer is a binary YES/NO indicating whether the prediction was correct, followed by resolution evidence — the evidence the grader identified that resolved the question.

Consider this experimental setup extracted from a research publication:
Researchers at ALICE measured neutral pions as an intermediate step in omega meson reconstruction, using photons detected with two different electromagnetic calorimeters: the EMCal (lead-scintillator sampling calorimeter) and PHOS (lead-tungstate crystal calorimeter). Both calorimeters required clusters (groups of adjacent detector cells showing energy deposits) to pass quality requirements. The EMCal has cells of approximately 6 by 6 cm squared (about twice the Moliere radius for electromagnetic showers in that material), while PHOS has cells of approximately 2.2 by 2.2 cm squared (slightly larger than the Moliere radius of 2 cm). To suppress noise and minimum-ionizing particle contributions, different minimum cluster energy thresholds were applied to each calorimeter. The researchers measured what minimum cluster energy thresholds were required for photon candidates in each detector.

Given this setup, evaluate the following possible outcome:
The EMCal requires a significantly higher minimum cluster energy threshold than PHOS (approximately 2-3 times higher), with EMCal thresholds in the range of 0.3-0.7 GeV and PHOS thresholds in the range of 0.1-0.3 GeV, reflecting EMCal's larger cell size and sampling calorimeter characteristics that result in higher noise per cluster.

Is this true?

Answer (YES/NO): YES